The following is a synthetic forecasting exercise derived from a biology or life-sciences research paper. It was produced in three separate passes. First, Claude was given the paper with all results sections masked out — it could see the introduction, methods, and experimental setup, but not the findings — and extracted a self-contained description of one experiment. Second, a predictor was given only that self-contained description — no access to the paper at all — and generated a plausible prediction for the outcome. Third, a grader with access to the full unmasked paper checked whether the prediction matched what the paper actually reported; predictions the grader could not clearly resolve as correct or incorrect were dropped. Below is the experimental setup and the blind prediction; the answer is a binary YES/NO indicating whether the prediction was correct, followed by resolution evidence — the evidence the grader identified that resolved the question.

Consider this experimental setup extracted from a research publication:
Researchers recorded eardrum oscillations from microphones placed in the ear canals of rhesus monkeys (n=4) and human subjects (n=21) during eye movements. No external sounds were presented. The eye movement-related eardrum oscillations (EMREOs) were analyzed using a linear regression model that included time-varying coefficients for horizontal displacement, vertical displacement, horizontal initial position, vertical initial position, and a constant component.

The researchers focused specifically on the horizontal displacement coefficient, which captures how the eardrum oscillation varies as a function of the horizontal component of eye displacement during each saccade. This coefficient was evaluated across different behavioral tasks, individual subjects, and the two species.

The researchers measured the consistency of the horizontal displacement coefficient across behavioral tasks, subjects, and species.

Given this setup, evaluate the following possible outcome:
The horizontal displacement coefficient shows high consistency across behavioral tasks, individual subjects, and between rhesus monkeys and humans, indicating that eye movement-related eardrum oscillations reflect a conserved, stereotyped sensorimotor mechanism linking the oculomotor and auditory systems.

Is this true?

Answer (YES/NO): YES